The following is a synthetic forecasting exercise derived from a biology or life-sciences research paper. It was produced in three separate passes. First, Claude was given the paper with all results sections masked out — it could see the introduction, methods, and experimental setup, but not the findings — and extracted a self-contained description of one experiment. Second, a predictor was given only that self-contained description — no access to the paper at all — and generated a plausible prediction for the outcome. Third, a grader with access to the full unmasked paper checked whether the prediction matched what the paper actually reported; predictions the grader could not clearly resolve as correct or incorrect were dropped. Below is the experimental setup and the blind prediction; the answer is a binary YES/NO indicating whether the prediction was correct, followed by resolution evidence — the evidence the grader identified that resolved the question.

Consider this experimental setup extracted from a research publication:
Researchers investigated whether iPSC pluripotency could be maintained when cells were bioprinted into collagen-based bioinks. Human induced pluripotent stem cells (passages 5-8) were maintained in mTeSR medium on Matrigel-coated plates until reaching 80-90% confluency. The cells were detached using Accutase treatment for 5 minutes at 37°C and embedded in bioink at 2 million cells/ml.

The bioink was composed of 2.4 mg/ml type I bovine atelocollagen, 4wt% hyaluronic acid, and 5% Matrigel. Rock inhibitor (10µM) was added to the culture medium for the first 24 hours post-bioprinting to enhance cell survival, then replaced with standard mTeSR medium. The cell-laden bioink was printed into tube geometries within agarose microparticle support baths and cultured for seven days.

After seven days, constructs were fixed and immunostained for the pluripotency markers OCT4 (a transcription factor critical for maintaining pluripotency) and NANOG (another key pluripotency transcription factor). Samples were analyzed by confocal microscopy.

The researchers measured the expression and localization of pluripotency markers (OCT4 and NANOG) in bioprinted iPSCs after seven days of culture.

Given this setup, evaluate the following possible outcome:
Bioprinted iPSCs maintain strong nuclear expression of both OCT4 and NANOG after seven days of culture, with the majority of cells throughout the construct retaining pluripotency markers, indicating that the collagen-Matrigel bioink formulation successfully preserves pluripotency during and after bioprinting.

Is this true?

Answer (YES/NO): NO